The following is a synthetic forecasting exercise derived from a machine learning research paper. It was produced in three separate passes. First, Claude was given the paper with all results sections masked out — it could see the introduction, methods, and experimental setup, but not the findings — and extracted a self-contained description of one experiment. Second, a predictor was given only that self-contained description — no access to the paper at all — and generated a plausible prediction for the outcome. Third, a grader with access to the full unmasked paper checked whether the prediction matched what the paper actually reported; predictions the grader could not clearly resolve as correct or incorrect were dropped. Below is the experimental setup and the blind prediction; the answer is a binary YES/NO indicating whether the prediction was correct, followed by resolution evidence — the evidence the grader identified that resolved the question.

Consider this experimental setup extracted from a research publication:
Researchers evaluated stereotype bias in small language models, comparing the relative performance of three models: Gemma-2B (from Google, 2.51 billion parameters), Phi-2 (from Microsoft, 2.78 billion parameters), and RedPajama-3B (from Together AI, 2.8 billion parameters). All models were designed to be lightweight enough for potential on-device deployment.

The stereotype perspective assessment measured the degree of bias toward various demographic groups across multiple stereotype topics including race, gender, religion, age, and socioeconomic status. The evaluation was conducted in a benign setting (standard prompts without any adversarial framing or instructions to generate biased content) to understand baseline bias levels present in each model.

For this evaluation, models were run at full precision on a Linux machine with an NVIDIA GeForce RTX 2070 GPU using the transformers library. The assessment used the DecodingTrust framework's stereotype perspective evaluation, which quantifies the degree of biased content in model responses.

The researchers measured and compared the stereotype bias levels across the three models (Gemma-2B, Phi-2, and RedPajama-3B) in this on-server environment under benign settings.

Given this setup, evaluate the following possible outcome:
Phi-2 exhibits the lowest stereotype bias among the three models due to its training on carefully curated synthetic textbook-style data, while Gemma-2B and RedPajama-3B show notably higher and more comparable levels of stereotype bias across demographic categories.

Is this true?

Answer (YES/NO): NO